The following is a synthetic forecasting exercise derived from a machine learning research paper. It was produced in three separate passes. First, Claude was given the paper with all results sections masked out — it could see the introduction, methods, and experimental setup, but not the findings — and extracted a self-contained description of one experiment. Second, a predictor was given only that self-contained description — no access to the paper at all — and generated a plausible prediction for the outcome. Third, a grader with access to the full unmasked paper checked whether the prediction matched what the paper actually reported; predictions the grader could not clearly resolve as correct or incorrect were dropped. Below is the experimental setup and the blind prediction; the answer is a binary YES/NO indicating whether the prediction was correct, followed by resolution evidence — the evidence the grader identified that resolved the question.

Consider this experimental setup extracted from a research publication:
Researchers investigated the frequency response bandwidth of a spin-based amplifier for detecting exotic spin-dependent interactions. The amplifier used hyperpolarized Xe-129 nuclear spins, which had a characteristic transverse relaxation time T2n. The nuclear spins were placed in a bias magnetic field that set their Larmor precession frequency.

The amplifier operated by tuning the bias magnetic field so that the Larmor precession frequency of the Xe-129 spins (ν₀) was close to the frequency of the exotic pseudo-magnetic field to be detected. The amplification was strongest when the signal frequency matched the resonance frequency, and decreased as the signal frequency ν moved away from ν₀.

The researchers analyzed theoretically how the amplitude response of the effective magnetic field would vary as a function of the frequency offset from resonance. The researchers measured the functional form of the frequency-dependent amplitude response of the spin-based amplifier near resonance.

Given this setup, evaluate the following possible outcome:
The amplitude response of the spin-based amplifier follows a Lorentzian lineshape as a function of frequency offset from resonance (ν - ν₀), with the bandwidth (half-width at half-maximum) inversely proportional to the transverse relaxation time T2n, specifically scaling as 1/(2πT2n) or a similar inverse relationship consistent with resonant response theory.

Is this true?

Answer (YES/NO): YES